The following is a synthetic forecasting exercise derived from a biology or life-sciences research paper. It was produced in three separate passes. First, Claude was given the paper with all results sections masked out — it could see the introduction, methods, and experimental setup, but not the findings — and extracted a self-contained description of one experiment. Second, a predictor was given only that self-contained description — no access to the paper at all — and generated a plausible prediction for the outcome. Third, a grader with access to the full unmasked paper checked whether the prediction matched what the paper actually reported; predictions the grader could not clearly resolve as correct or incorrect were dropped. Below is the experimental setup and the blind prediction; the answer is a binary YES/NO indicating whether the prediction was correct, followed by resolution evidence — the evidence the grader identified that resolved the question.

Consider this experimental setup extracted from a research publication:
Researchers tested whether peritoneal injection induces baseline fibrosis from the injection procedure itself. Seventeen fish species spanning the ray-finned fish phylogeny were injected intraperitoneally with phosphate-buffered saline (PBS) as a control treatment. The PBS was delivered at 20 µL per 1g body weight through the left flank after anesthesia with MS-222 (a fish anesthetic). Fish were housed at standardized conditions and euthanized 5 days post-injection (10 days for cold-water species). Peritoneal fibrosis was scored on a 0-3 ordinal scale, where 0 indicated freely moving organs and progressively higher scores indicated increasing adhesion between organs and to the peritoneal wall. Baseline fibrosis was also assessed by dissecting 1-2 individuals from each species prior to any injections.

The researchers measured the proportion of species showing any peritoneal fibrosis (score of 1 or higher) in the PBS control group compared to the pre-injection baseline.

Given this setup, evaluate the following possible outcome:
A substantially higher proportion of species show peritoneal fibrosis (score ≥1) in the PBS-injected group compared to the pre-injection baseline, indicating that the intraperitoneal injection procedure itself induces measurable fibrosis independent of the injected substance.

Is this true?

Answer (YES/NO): NO